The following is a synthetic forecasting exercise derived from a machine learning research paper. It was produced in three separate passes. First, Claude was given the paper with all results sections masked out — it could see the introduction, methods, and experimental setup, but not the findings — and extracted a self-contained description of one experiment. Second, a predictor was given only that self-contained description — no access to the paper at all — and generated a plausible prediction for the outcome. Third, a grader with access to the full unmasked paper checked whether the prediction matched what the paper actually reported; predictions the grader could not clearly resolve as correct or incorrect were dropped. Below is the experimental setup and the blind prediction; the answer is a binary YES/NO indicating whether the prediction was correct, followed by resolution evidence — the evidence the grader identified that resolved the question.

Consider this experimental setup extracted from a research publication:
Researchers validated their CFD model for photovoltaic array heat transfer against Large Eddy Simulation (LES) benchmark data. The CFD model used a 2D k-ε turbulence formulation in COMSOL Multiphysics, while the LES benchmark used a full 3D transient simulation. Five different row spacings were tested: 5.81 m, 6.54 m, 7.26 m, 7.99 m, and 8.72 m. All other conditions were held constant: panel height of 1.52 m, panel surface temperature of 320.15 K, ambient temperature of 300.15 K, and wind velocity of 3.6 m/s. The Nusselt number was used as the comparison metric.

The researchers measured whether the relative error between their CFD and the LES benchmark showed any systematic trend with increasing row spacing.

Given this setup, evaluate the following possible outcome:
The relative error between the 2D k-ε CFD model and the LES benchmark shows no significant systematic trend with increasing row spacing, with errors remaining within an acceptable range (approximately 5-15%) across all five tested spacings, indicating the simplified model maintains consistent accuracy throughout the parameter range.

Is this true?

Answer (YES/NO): NO